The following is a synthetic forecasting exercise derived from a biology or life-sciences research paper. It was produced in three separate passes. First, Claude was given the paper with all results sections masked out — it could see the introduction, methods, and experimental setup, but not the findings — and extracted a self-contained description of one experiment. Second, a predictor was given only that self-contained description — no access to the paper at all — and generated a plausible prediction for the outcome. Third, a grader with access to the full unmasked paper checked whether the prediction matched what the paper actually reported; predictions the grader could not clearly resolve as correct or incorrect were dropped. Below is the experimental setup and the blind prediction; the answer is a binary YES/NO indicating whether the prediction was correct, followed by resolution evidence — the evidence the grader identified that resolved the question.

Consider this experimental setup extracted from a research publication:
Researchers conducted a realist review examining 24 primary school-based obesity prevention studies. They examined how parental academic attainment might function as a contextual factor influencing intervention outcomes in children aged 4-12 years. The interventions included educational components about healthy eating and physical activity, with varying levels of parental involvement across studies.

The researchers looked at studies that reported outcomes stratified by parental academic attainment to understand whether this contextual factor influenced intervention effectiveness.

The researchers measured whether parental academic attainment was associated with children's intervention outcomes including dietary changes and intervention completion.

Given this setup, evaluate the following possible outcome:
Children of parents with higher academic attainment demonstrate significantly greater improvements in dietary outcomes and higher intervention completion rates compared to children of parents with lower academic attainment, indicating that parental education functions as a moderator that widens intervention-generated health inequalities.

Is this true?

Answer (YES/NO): YES